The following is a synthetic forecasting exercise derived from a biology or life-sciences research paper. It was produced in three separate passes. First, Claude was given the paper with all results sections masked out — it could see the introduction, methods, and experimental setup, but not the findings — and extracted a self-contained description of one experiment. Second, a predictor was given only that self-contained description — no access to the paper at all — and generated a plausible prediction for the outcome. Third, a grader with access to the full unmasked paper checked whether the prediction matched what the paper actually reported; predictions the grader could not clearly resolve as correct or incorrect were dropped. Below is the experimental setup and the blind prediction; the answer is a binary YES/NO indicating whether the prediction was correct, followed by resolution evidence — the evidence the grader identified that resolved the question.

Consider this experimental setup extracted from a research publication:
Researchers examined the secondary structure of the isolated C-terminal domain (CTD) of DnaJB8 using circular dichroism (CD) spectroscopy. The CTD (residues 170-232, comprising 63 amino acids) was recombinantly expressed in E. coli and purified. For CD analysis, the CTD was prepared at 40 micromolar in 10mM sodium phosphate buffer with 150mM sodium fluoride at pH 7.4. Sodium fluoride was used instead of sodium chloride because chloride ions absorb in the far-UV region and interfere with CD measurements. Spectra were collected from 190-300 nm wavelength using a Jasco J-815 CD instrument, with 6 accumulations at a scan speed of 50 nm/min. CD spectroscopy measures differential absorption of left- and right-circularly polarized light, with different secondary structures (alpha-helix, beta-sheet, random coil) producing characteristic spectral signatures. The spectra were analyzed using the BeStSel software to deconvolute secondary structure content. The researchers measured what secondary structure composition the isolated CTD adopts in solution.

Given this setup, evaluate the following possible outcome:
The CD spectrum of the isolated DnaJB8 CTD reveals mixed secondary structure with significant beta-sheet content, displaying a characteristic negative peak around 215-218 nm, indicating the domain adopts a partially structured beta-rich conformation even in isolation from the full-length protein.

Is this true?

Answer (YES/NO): YES